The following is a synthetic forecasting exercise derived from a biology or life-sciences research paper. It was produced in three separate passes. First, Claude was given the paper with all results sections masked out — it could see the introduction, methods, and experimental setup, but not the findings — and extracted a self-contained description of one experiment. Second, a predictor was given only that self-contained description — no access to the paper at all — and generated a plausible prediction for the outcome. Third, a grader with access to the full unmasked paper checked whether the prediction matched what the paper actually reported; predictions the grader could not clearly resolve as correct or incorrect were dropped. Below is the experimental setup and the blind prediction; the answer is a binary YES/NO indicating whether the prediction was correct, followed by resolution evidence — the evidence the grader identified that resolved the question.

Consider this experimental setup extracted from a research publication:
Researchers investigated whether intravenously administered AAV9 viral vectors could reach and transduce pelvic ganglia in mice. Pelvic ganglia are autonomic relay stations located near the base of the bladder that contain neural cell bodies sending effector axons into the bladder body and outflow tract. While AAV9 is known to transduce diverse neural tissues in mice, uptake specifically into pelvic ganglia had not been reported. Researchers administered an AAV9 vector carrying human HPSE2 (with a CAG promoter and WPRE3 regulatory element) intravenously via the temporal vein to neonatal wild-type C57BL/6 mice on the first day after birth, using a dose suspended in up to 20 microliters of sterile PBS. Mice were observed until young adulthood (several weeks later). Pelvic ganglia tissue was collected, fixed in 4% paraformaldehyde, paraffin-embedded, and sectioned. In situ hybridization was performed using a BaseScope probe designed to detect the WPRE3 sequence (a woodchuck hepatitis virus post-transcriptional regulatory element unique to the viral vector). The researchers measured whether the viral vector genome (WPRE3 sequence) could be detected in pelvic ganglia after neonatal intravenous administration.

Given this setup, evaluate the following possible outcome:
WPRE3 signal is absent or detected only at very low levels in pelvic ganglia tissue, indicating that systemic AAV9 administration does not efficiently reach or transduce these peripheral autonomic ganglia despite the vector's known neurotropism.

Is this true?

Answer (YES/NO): NO